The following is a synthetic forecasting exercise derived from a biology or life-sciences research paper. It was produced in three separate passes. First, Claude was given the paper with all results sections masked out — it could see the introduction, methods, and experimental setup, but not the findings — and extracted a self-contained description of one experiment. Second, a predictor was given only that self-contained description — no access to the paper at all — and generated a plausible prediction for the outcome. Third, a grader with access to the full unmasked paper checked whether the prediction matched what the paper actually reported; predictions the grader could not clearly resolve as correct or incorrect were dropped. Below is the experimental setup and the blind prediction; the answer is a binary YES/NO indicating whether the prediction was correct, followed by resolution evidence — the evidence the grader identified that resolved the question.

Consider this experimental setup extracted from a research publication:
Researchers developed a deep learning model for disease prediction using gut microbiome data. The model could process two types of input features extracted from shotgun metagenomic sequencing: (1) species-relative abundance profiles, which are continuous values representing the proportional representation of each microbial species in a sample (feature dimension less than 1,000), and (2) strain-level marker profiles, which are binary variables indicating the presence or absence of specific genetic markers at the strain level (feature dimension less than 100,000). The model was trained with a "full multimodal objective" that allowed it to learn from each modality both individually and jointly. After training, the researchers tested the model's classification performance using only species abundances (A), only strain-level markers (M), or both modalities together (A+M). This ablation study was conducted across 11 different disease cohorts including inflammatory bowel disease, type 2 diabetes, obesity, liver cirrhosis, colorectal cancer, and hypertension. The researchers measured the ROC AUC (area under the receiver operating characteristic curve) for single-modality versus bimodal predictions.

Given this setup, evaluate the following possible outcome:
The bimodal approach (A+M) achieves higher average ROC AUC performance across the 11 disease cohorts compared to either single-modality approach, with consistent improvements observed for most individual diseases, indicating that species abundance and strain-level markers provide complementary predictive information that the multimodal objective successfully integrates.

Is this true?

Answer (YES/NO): NO